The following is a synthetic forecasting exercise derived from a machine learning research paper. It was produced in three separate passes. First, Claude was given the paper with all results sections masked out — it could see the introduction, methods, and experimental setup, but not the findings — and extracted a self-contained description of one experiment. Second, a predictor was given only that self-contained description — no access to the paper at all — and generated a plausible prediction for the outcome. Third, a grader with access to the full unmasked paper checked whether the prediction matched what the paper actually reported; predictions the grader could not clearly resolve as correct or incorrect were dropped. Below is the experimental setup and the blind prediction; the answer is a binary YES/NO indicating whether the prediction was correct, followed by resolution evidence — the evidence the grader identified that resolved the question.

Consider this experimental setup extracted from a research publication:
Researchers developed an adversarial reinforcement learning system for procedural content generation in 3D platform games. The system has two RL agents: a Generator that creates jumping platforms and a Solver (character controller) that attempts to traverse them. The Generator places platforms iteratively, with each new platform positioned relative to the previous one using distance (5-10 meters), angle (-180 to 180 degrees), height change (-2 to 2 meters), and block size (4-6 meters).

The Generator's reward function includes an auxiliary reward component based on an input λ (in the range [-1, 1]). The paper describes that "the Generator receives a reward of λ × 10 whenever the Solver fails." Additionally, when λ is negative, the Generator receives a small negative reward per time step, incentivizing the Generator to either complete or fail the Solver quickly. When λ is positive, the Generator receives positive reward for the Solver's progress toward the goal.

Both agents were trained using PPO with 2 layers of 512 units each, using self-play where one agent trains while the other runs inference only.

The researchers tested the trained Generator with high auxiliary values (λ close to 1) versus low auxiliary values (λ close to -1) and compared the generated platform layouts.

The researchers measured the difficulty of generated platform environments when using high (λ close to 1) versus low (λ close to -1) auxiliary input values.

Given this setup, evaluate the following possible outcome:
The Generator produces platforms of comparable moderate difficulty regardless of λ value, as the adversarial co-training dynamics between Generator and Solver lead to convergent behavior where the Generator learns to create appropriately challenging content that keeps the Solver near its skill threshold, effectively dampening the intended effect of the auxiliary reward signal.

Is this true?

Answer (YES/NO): NO